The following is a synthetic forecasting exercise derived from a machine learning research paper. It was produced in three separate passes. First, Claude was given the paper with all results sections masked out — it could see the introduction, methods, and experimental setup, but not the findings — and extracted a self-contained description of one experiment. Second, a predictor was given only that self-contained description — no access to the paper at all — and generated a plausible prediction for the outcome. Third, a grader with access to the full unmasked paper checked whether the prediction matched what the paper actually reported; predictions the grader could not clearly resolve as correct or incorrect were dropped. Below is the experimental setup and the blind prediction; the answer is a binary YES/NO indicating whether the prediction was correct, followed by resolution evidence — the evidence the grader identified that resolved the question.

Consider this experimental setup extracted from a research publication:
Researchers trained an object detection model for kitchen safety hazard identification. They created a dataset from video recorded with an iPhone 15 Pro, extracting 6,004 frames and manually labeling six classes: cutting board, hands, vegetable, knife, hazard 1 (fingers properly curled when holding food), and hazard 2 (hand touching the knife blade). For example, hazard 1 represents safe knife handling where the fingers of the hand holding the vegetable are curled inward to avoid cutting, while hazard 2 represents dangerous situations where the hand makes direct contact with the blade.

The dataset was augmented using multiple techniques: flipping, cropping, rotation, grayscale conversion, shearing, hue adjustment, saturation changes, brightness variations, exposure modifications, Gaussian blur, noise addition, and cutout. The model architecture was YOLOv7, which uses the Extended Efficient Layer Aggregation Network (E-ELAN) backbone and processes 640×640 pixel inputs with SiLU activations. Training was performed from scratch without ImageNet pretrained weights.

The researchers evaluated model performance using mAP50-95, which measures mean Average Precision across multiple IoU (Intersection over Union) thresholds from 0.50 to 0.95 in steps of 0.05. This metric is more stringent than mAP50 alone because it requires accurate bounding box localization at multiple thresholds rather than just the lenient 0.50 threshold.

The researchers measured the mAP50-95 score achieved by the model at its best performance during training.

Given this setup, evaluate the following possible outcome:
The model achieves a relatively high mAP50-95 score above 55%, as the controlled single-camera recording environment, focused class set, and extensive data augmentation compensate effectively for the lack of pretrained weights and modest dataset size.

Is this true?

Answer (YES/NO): YES